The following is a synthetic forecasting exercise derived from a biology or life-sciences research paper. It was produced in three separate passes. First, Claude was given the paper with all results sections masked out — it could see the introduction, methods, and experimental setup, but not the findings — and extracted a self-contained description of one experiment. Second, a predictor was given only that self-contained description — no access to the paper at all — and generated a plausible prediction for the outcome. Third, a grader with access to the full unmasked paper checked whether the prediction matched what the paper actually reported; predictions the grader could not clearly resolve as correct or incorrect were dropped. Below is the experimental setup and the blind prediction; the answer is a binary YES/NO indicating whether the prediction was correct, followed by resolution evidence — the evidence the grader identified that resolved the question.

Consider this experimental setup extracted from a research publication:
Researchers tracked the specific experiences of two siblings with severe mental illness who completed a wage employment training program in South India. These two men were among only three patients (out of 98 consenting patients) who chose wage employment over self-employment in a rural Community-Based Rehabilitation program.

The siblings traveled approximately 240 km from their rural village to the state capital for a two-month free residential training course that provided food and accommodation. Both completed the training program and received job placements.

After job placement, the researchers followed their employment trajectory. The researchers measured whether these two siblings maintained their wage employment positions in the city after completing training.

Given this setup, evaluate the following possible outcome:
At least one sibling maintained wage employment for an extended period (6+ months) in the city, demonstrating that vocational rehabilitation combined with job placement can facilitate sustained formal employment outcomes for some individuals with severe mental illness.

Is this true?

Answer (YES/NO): NO